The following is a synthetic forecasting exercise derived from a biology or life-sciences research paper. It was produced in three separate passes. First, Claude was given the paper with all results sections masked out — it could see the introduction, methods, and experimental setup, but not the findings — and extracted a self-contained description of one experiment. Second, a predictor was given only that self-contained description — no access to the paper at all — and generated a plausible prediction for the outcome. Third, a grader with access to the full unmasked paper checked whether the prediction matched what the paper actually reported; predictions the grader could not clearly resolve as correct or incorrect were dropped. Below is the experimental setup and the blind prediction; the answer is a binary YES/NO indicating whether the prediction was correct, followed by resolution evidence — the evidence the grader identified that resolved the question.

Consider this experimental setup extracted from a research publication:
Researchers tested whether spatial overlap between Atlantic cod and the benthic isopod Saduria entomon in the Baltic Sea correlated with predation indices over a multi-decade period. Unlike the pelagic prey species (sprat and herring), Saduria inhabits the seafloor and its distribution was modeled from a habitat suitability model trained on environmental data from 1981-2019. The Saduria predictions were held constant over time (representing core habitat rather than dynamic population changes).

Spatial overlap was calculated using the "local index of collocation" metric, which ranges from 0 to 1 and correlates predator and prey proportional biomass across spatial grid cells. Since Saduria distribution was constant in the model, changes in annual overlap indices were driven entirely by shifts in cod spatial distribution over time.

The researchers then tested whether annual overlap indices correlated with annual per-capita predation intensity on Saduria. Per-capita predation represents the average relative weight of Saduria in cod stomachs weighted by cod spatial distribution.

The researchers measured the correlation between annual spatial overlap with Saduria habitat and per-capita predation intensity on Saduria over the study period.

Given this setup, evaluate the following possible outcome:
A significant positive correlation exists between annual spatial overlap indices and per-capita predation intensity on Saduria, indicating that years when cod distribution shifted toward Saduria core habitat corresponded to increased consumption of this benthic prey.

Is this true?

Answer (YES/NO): YES